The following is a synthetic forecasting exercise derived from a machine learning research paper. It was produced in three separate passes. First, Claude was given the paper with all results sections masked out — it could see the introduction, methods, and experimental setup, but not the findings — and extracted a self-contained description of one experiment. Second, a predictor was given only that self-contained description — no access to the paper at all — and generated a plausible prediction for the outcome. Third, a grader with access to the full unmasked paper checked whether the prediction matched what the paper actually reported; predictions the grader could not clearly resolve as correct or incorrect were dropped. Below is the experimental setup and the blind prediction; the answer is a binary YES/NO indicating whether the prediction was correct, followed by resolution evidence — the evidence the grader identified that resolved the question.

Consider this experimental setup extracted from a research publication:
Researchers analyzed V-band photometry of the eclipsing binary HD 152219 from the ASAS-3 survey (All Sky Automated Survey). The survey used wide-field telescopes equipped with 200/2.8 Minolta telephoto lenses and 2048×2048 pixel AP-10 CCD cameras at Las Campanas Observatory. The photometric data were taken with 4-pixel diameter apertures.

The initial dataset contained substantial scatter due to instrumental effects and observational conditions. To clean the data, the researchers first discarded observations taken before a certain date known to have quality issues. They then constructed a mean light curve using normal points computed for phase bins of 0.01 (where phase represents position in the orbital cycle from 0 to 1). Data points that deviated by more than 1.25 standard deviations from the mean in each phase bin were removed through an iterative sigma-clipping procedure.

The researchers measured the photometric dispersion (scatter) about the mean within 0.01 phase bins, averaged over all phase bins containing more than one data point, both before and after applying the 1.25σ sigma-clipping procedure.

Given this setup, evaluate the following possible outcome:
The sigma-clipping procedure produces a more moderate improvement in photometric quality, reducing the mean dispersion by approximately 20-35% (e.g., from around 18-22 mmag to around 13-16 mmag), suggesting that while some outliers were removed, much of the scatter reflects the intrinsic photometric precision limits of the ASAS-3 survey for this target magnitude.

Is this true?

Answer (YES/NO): NO